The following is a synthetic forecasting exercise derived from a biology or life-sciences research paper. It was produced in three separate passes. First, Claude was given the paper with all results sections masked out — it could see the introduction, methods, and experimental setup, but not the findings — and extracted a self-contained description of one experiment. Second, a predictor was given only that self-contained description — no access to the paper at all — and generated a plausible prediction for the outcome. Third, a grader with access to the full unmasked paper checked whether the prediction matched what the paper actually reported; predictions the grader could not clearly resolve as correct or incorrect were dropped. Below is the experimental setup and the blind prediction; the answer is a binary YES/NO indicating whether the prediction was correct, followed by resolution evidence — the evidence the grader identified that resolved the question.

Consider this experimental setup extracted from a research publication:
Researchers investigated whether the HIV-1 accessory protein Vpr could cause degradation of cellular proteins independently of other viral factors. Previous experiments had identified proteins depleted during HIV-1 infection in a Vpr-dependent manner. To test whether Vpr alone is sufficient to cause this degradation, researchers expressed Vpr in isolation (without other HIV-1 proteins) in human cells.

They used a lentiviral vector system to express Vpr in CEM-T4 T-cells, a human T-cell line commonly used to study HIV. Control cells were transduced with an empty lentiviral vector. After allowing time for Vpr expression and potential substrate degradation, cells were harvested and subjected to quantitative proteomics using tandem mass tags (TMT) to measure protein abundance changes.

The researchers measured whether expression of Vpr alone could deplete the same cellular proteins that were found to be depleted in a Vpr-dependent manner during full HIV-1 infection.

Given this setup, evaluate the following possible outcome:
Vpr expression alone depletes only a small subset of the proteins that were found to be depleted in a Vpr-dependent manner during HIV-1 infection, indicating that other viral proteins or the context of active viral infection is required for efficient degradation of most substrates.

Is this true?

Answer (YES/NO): NO